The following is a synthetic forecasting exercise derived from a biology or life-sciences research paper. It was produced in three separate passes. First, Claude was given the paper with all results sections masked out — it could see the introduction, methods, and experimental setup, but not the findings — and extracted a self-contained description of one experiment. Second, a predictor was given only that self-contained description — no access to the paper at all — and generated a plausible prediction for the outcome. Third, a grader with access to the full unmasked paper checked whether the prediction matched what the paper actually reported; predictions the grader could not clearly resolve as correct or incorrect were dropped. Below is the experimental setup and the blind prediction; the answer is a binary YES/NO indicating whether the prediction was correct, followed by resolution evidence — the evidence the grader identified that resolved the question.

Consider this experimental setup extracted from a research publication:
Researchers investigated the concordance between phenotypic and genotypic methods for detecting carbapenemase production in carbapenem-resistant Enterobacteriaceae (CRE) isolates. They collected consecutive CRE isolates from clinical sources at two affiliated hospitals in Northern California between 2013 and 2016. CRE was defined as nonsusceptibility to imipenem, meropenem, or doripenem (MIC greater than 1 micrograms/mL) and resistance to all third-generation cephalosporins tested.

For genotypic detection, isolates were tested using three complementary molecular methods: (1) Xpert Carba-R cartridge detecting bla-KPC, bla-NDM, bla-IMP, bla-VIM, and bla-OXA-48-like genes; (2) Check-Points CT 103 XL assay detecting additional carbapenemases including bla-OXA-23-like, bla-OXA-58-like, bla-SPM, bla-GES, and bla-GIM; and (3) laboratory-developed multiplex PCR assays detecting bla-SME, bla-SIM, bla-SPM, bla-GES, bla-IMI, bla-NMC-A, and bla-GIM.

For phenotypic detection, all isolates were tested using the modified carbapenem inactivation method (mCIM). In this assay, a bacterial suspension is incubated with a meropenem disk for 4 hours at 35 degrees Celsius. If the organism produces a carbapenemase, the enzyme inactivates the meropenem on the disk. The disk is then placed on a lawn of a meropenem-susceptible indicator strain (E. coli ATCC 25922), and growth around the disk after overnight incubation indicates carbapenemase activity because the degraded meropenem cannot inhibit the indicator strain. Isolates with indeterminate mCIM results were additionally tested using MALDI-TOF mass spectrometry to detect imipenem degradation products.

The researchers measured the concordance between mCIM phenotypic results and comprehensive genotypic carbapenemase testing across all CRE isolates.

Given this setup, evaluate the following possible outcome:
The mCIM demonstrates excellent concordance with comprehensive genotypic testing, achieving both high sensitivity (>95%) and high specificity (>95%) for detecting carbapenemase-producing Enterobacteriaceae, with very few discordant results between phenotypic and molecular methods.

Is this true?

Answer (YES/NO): NO